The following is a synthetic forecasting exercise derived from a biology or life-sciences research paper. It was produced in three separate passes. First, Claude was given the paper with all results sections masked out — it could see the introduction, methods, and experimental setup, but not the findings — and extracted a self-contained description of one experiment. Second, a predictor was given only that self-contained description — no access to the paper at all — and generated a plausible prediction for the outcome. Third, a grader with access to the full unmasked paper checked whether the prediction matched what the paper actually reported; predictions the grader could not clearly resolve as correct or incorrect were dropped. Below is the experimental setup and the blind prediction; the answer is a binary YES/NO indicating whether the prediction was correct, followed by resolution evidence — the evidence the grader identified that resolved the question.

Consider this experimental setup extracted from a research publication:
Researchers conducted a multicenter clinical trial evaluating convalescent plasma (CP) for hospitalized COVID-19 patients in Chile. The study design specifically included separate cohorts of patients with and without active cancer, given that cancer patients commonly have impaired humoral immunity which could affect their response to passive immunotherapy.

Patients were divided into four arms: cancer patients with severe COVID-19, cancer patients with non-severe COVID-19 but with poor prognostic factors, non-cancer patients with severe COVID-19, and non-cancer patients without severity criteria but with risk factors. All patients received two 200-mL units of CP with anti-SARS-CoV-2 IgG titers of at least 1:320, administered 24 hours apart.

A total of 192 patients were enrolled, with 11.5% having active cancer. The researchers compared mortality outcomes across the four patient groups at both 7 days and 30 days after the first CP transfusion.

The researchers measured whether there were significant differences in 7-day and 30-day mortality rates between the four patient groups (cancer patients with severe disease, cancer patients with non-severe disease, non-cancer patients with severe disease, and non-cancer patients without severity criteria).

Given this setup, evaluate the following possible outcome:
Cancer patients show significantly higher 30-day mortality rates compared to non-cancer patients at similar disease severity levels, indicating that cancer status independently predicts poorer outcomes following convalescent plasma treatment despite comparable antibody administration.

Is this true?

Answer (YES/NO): NO